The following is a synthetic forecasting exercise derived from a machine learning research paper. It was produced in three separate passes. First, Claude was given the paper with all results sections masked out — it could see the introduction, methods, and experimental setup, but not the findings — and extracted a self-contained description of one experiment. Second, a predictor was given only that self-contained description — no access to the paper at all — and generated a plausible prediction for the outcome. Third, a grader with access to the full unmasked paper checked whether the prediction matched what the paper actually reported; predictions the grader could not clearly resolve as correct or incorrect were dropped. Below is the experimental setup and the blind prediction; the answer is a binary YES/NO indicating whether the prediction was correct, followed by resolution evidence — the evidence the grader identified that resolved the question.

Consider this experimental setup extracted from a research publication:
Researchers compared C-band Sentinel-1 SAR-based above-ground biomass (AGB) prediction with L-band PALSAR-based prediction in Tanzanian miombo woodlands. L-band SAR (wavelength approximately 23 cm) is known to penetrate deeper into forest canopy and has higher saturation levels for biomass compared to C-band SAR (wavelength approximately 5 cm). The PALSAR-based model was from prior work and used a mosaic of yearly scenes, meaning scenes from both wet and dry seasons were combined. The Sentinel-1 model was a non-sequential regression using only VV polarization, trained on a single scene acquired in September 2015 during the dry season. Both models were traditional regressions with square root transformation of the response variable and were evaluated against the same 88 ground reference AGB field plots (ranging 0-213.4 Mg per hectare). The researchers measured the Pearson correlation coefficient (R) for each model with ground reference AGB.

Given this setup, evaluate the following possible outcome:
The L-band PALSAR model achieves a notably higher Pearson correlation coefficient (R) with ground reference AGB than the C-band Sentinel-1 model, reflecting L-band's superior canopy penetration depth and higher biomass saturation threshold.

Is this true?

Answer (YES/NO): NO